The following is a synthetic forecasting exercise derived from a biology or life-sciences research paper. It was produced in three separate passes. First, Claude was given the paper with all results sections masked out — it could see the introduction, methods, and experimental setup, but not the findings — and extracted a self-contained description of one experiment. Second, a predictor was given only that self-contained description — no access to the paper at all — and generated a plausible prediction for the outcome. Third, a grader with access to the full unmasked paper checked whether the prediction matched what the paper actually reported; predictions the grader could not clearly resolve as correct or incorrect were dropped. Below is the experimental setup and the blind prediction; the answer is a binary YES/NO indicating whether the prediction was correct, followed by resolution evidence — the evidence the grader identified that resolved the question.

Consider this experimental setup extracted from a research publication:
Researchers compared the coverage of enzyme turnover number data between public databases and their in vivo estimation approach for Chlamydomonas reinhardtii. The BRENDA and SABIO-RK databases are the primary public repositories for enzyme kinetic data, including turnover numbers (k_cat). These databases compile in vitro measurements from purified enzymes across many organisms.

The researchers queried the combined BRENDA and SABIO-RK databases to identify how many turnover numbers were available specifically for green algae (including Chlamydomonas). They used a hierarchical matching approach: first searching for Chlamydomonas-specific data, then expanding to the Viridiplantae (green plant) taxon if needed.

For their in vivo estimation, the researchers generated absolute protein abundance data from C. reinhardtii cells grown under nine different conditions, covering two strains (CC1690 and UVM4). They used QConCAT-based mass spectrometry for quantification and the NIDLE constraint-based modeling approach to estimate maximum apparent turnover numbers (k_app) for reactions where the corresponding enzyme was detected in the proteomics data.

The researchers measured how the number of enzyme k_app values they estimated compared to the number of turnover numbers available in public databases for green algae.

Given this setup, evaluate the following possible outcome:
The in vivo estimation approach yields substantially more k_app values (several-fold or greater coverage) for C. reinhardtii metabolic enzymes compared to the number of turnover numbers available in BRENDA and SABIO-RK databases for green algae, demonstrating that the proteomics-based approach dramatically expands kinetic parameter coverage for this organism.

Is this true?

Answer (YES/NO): YES